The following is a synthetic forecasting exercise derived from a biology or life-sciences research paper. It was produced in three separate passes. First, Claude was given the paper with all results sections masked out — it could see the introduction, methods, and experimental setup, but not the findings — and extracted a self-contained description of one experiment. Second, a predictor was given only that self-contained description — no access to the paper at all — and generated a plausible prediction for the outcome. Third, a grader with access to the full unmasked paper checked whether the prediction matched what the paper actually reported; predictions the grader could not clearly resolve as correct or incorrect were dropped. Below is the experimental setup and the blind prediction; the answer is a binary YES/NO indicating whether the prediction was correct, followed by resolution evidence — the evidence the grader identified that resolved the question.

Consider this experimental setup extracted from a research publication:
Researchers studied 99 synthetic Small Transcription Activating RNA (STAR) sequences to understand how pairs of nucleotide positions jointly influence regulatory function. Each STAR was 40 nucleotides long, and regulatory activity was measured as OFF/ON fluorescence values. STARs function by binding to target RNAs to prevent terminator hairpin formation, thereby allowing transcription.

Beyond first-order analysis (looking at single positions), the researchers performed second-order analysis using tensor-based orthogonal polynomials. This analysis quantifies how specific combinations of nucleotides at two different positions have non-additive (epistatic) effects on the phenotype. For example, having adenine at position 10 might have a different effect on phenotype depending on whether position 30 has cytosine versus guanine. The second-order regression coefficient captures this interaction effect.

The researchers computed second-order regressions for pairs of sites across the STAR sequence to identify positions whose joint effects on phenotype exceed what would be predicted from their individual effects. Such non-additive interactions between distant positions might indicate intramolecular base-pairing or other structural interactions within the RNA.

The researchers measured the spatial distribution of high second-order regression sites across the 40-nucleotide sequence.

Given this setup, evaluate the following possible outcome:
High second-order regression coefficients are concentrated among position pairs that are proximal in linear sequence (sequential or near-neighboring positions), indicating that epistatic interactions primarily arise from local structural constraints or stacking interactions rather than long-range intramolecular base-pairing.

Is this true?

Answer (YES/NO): NO